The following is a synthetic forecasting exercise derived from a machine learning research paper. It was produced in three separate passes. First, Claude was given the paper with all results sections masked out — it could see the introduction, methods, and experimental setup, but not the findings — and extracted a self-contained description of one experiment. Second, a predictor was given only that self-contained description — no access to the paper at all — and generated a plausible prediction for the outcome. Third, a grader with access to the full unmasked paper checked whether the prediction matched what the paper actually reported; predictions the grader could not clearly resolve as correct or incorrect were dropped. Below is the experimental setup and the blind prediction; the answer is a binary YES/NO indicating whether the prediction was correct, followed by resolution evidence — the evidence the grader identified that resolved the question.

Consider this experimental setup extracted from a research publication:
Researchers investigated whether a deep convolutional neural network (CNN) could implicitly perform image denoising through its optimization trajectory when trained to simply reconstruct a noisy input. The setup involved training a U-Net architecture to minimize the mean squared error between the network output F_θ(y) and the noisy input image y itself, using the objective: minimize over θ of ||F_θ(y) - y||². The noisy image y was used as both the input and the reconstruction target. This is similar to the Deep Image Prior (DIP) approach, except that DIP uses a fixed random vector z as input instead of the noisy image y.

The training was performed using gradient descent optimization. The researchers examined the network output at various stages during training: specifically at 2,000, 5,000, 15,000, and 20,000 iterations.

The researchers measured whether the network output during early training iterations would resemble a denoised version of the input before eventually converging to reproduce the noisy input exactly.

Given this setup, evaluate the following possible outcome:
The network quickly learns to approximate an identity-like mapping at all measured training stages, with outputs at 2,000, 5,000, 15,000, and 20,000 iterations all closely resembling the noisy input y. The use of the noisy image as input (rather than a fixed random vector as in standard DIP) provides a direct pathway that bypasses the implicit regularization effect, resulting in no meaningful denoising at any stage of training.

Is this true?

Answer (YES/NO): NO